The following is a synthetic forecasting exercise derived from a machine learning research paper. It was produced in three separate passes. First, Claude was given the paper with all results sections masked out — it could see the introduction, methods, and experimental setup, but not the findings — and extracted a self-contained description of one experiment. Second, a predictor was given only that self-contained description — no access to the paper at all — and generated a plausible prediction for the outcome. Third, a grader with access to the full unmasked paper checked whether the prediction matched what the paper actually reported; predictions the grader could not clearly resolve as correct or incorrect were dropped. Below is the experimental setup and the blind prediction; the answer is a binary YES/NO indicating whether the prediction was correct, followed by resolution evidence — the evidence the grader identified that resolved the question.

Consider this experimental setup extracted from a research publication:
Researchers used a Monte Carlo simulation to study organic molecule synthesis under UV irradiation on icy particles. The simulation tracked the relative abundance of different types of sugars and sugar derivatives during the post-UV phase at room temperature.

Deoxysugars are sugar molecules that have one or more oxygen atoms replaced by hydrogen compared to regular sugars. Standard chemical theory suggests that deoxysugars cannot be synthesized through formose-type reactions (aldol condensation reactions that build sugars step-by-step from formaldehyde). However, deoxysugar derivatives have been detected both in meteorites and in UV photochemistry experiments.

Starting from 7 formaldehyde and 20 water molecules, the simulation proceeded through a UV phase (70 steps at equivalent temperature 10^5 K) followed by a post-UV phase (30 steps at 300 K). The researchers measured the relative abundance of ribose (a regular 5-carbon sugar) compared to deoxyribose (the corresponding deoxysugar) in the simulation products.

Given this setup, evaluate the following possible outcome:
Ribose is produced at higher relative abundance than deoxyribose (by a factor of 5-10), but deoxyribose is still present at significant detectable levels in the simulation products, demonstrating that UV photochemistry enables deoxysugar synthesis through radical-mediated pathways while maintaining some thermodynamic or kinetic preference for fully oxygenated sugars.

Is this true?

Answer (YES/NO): NO